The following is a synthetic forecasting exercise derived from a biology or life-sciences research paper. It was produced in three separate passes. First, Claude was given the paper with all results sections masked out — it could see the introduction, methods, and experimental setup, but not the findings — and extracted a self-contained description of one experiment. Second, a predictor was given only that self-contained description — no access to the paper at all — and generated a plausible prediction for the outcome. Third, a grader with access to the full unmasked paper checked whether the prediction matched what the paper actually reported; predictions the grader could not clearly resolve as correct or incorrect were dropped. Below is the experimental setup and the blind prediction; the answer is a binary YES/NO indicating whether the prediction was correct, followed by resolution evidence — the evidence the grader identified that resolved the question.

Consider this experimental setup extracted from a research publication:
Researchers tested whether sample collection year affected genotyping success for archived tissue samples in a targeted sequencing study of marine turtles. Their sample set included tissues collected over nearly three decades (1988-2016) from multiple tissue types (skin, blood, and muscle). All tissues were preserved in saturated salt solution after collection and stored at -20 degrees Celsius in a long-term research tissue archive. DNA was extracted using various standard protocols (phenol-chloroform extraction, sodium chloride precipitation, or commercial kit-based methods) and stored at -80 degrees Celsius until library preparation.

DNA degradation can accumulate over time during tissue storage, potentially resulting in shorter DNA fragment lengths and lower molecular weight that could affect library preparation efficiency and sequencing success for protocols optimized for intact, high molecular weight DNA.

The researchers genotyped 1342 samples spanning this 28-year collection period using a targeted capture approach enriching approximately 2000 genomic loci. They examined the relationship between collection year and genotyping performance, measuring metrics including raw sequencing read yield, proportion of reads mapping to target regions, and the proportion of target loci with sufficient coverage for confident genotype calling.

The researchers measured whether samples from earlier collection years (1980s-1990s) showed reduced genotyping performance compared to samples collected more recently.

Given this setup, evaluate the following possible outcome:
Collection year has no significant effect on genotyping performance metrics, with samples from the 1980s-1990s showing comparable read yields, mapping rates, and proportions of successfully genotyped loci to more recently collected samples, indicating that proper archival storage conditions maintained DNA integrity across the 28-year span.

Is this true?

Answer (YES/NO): NO